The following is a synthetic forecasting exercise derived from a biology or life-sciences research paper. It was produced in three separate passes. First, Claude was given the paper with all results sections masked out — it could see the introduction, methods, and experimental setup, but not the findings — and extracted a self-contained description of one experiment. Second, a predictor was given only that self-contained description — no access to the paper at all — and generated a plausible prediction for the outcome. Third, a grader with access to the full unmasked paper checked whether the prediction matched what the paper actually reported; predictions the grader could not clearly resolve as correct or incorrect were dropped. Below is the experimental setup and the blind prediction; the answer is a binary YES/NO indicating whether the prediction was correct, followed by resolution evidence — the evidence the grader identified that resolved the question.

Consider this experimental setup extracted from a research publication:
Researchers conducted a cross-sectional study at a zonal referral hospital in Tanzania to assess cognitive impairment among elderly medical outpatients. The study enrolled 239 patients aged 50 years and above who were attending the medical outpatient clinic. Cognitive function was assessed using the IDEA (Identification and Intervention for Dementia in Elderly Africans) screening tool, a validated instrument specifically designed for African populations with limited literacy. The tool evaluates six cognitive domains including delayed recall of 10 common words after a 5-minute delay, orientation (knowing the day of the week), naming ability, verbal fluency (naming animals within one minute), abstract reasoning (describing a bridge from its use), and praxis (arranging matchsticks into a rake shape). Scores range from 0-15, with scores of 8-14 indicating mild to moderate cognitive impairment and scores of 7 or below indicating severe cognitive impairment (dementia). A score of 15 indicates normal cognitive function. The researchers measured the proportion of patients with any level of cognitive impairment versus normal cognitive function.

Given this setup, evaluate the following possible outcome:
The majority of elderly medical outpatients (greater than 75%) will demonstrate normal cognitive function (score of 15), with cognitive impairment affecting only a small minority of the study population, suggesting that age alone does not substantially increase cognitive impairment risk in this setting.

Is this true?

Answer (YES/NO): NO